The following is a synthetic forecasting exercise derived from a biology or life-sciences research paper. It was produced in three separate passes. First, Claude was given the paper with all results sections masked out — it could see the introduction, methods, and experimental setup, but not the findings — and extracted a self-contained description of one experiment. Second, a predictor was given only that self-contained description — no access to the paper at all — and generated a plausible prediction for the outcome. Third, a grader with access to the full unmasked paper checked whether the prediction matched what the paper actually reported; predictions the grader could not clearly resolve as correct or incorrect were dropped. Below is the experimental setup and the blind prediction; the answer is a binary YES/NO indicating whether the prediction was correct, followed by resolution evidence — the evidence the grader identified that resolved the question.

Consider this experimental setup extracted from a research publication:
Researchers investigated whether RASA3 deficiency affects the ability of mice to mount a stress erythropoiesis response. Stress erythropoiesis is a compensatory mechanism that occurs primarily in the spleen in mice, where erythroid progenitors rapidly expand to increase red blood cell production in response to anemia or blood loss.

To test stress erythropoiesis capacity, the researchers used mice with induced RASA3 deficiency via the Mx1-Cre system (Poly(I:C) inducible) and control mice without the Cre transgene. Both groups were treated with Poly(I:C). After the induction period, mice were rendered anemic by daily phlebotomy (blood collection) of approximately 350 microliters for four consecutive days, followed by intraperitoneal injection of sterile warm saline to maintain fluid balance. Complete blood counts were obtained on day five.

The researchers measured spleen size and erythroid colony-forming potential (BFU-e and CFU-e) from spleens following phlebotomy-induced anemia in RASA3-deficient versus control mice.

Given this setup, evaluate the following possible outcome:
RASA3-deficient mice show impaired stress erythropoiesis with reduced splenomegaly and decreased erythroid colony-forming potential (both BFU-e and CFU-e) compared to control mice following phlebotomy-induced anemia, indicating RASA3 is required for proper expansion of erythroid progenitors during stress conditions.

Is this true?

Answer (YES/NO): NO